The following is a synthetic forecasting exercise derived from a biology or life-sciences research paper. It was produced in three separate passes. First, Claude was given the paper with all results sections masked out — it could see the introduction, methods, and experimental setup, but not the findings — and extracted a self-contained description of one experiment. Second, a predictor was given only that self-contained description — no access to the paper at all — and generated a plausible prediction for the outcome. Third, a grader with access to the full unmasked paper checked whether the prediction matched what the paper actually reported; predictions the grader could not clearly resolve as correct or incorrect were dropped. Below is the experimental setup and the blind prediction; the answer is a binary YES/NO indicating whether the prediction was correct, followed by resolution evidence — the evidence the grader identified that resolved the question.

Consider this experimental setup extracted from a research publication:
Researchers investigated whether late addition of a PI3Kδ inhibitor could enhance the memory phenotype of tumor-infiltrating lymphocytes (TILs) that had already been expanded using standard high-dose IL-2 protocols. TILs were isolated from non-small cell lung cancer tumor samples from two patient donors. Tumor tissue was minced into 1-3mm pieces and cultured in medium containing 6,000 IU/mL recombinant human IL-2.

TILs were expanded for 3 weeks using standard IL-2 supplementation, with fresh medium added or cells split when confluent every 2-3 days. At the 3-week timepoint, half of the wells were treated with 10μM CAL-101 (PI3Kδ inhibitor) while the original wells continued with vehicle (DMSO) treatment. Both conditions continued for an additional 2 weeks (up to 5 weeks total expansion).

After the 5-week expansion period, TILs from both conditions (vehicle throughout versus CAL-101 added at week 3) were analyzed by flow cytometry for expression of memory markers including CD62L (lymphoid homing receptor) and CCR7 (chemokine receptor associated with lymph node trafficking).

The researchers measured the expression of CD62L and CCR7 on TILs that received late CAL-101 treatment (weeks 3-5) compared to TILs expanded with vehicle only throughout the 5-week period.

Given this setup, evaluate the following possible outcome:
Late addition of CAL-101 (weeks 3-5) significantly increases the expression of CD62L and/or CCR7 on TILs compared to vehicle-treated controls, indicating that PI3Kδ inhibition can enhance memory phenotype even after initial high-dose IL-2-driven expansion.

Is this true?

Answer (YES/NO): YES